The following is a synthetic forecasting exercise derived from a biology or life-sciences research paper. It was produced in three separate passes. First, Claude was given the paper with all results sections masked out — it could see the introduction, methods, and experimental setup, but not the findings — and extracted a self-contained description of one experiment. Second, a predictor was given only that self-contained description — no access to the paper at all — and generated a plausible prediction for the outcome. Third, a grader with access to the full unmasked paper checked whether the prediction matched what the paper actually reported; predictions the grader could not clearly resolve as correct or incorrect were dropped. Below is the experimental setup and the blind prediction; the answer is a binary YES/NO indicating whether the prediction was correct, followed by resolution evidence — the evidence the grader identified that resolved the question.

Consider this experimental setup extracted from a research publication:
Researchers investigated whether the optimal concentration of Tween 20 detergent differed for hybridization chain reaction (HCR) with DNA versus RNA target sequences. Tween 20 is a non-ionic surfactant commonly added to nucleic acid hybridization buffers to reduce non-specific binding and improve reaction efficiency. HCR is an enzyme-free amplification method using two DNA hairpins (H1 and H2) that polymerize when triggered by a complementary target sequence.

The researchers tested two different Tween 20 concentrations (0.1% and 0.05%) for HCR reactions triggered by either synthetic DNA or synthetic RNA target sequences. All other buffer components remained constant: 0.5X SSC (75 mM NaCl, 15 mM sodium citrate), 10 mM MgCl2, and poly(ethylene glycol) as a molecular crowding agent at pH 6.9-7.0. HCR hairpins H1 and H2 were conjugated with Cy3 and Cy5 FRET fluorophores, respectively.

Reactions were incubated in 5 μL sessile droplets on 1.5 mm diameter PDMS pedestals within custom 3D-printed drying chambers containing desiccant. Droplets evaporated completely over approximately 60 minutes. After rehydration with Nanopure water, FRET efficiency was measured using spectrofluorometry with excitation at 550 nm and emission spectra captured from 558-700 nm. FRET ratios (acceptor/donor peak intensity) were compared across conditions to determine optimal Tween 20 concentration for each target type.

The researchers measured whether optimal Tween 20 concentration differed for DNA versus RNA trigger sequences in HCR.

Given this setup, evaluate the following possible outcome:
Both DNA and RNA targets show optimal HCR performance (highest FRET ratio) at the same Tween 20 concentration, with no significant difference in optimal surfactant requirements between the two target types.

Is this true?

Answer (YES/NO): NO